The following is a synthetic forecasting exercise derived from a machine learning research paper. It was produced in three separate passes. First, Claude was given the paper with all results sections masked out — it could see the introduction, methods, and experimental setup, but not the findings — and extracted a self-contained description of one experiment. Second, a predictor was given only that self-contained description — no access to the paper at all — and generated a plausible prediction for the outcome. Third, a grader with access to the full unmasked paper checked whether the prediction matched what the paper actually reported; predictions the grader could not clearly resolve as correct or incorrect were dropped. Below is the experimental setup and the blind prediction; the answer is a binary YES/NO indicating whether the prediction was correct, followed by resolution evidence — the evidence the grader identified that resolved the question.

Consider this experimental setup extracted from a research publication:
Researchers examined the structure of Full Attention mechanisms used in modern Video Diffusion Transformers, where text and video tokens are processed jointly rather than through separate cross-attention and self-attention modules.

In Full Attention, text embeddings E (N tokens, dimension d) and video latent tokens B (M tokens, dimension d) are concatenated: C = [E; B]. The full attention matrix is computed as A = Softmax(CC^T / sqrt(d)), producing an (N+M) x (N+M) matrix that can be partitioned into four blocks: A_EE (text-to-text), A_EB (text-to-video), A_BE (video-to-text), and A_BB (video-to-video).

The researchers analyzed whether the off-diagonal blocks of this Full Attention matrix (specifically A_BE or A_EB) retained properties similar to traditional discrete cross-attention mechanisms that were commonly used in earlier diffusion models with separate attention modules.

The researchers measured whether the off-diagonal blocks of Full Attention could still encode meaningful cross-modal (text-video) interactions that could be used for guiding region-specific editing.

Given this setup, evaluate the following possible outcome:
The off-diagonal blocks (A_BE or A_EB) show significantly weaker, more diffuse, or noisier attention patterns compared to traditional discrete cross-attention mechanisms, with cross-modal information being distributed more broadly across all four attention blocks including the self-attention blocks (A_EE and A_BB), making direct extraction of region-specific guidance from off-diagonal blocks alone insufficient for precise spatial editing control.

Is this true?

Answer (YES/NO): NO